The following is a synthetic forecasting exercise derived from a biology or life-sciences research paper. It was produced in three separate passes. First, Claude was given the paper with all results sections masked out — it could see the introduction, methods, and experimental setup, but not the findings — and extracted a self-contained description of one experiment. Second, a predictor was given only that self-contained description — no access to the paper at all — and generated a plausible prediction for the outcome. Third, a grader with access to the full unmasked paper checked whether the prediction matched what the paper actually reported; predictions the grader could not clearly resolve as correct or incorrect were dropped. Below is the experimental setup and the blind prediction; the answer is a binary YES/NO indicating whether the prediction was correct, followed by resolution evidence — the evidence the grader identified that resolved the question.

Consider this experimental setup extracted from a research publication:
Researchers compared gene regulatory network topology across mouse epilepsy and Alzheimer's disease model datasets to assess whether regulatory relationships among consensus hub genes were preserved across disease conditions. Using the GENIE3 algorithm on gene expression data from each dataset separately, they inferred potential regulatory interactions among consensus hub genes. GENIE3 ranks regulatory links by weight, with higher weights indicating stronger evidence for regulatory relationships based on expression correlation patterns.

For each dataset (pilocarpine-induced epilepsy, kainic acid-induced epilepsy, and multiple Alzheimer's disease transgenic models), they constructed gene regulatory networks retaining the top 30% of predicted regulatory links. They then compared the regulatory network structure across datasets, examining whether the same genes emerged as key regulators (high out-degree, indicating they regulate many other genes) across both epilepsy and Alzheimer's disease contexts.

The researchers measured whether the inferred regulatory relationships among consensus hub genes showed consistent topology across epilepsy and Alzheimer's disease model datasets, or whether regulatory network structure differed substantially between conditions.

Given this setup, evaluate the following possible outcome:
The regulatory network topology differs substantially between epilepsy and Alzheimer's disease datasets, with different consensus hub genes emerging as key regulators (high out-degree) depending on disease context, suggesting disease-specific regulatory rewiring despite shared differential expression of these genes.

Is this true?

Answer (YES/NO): NO